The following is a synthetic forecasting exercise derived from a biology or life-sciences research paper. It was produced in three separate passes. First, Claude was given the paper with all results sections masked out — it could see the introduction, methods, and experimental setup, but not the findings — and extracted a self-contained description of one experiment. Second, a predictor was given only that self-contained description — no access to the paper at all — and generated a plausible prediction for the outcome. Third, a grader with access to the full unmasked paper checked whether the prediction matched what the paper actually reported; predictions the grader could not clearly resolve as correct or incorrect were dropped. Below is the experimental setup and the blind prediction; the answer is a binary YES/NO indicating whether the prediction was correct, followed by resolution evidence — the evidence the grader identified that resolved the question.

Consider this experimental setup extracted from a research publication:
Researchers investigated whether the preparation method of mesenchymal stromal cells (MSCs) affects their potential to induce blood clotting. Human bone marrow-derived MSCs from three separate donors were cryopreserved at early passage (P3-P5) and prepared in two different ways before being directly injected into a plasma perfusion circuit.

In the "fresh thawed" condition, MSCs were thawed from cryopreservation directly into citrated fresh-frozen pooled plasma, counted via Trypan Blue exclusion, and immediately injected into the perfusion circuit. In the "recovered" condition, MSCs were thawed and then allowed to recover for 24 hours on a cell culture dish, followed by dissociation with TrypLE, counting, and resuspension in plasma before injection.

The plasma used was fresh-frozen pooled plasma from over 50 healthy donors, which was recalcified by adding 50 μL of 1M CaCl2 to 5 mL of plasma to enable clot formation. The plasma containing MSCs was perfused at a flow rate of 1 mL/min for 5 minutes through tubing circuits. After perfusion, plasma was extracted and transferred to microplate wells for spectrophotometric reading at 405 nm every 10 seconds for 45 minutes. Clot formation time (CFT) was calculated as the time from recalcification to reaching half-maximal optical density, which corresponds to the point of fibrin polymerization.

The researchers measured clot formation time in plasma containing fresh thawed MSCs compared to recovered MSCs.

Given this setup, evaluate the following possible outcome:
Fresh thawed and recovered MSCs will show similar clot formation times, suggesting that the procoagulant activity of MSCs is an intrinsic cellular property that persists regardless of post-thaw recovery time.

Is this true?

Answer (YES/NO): NO